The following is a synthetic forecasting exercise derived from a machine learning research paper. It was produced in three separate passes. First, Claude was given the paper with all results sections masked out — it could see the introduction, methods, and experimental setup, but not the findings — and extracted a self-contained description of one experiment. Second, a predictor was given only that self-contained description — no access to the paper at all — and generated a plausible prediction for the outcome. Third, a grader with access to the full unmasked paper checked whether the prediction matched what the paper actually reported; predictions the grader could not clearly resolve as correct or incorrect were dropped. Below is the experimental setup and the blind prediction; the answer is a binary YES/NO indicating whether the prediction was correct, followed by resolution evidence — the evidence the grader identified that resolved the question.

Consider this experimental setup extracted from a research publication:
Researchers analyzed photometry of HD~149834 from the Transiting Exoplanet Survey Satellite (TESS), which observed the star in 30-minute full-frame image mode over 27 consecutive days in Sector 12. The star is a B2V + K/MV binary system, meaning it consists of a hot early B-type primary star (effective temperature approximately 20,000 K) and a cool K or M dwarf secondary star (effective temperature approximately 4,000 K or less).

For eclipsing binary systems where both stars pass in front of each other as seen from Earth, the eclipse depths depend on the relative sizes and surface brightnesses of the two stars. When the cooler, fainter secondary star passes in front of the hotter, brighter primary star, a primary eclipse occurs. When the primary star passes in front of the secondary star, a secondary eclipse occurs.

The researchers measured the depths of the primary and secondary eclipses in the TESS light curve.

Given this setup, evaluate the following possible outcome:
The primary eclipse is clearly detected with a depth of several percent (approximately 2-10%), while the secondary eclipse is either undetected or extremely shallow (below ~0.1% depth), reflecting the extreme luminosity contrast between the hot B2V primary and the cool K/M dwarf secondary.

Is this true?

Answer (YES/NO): NO